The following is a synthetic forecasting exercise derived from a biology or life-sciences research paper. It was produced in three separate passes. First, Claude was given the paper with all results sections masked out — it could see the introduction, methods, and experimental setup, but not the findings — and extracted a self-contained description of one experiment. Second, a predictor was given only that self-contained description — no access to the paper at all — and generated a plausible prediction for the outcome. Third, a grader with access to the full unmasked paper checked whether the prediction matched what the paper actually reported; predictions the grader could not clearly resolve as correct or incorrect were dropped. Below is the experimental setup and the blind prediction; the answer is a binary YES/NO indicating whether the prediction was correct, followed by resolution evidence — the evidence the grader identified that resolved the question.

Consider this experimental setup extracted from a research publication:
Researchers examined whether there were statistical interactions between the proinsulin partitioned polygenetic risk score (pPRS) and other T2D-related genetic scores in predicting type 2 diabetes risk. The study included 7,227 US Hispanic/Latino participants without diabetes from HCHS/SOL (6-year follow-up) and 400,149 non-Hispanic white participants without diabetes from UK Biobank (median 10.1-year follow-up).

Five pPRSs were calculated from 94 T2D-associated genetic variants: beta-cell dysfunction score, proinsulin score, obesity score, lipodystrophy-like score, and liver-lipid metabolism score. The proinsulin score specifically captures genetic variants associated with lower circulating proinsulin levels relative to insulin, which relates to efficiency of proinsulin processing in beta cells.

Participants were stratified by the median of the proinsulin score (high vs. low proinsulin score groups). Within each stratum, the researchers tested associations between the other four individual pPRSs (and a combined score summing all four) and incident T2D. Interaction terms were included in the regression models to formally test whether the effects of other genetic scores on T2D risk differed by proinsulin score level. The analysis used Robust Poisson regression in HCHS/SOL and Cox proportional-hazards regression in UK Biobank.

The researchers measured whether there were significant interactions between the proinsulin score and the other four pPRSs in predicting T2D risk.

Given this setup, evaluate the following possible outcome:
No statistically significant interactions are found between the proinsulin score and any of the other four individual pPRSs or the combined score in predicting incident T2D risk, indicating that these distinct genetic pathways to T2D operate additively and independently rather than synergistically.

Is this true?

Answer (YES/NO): NO